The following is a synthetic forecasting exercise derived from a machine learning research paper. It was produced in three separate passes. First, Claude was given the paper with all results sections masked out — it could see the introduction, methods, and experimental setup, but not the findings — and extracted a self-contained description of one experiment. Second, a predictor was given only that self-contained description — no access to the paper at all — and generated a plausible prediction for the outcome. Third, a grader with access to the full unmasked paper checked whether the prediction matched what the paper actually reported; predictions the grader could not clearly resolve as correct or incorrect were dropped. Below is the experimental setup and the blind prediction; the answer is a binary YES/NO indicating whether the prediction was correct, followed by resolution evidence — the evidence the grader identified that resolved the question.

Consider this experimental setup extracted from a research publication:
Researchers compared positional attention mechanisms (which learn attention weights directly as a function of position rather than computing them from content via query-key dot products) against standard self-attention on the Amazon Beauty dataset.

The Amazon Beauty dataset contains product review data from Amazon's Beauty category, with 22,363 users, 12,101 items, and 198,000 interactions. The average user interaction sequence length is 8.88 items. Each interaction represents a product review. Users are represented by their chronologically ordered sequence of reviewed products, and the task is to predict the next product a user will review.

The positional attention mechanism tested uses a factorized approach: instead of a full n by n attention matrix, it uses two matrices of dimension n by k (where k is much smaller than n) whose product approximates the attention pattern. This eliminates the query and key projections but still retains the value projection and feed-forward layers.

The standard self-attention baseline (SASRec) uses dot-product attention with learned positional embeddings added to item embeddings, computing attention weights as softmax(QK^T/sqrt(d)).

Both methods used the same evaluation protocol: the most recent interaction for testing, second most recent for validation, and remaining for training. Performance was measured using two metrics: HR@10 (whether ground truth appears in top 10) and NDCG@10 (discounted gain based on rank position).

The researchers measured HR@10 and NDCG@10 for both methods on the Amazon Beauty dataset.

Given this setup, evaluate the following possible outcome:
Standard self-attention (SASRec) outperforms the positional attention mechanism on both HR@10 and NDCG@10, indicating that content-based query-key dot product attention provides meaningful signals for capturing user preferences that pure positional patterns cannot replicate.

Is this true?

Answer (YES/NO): NO